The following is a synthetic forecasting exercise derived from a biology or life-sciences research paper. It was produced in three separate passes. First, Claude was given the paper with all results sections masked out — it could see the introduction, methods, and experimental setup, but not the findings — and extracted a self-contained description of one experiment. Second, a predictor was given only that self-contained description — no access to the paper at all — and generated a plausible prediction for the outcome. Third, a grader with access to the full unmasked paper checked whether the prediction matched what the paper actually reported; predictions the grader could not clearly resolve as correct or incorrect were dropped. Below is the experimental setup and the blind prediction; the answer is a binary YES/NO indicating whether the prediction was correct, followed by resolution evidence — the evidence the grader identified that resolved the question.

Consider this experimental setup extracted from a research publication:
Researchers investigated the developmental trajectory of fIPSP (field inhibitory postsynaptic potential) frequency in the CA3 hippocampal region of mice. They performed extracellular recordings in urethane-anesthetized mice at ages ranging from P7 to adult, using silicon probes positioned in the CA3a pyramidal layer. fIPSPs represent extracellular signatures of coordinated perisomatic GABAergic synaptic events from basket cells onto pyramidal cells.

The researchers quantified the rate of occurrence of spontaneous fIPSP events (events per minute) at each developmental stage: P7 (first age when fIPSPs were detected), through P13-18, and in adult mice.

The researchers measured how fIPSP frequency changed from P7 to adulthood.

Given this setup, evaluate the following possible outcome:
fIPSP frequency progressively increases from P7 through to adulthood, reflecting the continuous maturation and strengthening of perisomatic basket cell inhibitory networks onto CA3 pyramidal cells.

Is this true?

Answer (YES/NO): YES